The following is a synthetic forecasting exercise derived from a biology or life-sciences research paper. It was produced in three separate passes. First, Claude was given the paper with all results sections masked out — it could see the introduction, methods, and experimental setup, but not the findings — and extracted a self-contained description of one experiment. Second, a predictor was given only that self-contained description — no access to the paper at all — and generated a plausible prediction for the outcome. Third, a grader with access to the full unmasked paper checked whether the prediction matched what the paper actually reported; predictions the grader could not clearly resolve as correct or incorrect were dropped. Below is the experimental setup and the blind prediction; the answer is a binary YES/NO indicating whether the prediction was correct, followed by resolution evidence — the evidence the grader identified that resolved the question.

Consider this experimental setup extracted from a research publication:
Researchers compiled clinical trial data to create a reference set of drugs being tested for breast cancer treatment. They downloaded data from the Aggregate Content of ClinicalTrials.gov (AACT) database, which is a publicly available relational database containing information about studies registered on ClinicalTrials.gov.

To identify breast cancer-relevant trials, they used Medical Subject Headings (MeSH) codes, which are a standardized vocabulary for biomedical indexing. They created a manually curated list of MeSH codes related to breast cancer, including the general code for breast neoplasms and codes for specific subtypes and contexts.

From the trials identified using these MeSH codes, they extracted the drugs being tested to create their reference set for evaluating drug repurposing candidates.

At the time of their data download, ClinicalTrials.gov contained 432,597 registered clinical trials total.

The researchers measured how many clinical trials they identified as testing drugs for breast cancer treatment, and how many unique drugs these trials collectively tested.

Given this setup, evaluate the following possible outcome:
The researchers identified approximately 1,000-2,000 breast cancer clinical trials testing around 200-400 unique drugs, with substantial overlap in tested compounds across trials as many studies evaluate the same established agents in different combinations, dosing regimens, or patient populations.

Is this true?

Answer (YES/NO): NO